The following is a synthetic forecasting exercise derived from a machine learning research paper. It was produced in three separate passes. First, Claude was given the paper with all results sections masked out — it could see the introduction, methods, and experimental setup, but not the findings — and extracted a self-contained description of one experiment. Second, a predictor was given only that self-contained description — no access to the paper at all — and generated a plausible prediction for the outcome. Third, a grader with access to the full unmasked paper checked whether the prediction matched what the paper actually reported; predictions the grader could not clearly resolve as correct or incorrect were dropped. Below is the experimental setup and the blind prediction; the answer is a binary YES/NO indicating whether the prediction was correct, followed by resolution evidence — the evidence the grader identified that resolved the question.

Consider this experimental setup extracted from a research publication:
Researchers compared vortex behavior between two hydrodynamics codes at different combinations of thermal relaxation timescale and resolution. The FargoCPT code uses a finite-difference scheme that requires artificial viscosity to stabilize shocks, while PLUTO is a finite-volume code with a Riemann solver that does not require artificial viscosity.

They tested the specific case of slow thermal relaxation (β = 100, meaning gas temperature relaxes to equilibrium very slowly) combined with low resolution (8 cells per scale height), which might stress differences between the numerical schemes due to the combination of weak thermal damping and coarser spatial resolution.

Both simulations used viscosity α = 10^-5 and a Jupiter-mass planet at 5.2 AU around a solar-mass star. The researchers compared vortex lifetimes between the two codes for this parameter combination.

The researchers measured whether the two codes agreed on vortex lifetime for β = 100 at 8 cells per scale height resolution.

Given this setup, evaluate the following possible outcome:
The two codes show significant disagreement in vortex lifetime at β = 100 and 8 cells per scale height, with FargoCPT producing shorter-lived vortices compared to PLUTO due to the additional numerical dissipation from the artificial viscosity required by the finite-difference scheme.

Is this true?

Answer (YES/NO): NO